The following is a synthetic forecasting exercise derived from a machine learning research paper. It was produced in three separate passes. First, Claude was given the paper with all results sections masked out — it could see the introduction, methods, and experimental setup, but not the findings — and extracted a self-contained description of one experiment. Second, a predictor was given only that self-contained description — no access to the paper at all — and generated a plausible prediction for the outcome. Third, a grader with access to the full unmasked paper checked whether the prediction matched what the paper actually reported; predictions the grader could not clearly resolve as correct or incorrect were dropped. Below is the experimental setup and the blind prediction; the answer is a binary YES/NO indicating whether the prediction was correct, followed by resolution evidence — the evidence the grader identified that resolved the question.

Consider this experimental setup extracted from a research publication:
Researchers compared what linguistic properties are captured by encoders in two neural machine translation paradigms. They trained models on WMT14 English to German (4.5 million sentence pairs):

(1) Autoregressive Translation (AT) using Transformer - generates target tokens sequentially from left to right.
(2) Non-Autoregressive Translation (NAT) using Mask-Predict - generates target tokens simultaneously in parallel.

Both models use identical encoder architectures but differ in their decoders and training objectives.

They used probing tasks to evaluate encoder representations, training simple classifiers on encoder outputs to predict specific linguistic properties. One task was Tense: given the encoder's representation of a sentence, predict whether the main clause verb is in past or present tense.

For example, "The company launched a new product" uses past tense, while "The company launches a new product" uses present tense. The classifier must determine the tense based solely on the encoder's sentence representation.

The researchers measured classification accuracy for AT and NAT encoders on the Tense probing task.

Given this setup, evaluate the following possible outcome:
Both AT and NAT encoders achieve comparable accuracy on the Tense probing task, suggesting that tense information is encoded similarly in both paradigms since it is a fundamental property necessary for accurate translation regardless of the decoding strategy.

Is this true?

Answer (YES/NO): YES